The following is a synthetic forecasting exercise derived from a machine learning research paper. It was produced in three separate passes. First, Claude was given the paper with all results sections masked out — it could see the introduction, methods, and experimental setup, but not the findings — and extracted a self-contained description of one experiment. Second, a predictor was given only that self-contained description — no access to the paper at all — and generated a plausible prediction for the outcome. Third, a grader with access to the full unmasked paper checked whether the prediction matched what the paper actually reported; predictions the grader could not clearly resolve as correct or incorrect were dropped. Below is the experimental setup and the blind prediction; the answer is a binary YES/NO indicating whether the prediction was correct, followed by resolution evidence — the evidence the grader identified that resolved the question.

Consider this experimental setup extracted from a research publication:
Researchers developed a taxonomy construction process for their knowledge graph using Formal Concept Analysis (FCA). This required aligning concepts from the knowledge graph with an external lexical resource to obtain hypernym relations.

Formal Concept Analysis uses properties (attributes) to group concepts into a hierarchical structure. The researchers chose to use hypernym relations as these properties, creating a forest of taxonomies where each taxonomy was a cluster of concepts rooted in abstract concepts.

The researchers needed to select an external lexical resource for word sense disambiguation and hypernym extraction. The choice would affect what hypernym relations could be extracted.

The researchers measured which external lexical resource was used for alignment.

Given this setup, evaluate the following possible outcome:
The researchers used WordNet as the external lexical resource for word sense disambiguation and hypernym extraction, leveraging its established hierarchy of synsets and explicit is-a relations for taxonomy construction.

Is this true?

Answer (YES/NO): YES